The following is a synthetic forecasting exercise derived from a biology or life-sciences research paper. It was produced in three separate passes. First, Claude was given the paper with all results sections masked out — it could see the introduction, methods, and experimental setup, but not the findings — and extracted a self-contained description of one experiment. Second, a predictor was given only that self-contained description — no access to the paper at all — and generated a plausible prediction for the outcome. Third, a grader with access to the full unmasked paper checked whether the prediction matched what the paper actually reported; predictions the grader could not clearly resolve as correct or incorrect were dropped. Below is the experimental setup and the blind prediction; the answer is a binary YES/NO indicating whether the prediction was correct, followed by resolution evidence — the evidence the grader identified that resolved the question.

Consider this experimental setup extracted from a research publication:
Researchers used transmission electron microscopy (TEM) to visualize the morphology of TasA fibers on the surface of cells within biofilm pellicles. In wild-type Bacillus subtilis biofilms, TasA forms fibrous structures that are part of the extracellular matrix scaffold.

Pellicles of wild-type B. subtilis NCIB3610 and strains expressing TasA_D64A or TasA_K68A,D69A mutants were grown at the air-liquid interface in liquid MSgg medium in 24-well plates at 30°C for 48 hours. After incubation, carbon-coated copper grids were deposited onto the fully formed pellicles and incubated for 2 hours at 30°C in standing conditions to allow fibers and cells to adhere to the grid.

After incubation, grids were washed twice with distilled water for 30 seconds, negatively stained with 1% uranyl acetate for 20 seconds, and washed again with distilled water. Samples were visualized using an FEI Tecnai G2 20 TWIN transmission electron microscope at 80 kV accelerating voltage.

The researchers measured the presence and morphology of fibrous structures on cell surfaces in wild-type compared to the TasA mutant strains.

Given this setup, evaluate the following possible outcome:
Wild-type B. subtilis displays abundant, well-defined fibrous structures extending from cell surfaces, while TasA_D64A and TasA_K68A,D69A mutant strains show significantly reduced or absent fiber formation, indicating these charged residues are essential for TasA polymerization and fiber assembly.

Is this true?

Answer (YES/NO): NO